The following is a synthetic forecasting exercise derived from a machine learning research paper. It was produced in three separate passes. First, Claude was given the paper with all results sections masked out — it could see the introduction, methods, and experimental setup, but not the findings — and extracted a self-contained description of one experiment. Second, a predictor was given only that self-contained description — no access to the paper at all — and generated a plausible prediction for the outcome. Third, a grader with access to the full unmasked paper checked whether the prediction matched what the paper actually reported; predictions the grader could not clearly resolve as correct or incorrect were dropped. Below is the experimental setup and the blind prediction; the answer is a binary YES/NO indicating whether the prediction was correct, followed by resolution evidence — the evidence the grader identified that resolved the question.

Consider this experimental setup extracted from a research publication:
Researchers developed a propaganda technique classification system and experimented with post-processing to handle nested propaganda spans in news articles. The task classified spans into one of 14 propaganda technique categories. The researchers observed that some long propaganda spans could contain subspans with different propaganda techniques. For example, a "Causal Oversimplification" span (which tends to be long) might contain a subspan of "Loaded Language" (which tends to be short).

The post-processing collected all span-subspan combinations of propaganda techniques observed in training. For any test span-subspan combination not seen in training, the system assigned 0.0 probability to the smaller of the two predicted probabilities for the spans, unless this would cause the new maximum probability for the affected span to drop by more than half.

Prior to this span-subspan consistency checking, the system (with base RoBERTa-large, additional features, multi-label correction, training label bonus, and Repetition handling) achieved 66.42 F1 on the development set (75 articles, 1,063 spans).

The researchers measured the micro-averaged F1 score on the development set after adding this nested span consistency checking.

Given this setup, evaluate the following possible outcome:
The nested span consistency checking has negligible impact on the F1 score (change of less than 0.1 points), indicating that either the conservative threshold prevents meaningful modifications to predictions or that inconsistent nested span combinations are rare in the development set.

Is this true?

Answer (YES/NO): NO